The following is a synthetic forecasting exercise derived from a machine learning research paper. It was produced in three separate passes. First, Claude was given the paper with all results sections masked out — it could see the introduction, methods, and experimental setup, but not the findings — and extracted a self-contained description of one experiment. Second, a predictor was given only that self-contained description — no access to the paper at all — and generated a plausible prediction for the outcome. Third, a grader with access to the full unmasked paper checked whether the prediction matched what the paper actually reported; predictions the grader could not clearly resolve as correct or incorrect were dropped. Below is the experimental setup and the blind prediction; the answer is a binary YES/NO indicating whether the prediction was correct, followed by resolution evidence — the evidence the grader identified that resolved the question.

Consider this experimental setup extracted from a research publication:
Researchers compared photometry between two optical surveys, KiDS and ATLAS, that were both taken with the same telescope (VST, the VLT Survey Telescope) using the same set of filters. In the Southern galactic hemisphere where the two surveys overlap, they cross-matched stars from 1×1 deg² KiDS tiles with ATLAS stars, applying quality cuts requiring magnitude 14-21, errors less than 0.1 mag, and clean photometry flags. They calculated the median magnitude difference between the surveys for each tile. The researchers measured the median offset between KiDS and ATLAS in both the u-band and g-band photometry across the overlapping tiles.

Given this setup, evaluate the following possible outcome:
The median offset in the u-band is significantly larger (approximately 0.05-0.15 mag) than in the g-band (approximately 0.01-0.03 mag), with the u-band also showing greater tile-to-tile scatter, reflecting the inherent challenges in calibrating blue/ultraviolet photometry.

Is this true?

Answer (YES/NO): NO